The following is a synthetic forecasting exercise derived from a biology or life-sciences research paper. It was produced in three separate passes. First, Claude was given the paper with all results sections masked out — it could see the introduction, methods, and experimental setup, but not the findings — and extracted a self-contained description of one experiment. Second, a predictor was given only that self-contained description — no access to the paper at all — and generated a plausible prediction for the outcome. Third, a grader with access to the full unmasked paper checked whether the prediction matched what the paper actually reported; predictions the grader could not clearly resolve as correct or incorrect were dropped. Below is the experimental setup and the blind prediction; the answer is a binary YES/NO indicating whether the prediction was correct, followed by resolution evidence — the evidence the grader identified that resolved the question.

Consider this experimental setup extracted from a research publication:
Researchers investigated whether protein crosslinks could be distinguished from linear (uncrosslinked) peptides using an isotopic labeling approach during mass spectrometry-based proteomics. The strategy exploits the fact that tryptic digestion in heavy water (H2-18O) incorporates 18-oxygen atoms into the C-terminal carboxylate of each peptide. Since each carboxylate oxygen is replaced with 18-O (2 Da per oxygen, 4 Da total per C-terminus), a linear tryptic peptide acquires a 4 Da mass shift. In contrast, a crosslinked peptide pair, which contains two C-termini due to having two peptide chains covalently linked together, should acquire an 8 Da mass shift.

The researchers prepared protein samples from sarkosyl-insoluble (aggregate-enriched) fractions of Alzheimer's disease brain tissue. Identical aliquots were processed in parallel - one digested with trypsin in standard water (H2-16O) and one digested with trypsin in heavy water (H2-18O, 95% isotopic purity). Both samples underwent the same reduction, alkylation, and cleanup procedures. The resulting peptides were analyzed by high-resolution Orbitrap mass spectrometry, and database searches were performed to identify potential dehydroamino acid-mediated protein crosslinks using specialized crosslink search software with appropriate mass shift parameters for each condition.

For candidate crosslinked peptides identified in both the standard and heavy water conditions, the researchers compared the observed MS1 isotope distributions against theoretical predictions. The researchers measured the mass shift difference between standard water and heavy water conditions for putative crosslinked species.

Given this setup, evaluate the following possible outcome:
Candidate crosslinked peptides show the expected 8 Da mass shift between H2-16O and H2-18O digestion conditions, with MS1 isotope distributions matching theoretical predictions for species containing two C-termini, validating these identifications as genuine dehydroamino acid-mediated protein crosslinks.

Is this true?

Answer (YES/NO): YES